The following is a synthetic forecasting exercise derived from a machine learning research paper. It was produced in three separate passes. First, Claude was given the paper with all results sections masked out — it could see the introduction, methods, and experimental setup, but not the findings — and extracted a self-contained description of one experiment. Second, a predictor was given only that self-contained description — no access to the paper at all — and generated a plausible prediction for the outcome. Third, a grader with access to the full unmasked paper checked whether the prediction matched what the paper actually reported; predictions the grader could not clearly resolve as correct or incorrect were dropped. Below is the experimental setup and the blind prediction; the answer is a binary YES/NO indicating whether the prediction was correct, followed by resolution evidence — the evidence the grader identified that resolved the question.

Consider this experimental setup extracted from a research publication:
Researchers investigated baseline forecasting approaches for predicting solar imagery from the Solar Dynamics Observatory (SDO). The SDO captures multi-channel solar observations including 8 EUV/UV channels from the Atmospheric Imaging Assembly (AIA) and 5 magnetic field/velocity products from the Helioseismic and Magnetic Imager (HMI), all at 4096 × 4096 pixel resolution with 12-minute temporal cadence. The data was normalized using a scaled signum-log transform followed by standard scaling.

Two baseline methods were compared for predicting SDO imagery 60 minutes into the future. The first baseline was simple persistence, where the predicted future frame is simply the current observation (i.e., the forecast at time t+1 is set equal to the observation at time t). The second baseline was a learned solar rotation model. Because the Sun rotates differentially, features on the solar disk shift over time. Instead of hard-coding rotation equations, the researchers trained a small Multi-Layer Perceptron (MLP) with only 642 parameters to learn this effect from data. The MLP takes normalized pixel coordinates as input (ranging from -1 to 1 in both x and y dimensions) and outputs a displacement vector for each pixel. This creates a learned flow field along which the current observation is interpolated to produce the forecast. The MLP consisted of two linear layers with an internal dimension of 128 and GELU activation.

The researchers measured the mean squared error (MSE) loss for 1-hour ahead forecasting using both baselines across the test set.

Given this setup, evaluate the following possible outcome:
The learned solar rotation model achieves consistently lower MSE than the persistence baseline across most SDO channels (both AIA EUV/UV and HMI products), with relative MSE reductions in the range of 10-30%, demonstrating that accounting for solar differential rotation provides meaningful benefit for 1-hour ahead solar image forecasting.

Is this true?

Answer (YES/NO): NO